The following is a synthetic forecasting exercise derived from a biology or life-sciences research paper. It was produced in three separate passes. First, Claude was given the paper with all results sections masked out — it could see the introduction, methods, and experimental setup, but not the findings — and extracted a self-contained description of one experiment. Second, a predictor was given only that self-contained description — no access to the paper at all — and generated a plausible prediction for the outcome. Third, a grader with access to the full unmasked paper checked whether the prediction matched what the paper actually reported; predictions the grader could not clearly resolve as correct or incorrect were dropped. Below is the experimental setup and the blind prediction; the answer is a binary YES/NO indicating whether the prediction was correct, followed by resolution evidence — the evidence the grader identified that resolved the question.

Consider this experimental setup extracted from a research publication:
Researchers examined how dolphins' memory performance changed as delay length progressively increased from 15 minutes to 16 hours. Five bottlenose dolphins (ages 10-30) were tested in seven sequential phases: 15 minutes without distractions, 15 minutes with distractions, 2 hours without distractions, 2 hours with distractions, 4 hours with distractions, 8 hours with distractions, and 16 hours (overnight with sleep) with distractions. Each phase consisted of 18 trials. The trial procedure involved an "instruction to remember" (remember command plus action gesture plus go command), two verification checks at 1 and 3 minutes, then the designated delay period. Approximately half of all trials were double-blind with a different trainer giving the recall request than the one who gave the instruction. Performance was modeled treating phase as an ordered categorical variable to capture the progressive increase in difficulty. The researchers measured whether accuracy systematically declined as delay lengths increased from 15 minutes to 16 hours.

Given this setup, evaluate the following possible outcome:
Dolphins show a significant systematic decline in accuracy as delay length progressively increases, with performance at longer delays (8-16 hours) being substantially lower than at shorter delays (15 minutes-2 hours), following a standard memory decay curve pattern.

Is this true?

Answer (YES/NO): NO